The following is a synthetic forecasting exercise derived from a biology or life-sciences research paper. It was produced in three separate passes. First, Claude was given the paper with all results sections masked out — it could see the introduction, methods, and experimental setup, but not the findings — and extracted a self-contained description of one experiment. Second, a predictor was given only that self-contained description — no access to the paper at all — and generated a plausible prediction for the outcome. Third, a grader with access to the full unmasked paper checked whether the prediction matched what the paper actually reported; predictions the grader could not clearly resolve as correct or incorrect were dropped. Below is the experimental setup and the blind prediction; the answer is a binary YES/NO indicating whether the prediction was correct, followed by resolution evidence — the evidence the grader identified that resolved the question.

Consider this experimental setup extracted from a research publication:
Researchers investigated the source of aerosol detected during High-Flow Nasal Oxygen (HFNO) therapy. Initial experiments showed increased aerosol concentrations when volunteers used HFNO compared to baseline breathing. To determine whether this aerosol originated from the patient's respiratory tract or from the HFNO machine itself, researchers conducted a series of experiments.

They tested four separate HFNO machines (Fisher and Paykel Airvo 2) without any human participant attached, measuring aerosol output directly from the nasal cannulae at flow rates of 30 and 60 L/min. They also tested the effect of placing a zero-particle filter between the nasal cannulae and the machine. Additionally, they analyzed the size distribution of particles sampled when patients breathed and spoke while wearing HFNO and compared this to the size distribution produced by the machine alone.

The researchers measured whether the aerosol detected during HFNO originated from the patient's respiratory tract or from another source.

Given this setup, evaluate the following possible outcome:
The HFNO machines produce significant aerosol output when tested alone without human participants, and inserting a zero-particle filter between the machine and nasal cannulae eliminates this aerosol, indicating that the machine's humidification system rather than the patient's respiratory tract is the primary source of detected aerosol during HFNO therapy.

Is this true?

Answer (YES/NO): NO